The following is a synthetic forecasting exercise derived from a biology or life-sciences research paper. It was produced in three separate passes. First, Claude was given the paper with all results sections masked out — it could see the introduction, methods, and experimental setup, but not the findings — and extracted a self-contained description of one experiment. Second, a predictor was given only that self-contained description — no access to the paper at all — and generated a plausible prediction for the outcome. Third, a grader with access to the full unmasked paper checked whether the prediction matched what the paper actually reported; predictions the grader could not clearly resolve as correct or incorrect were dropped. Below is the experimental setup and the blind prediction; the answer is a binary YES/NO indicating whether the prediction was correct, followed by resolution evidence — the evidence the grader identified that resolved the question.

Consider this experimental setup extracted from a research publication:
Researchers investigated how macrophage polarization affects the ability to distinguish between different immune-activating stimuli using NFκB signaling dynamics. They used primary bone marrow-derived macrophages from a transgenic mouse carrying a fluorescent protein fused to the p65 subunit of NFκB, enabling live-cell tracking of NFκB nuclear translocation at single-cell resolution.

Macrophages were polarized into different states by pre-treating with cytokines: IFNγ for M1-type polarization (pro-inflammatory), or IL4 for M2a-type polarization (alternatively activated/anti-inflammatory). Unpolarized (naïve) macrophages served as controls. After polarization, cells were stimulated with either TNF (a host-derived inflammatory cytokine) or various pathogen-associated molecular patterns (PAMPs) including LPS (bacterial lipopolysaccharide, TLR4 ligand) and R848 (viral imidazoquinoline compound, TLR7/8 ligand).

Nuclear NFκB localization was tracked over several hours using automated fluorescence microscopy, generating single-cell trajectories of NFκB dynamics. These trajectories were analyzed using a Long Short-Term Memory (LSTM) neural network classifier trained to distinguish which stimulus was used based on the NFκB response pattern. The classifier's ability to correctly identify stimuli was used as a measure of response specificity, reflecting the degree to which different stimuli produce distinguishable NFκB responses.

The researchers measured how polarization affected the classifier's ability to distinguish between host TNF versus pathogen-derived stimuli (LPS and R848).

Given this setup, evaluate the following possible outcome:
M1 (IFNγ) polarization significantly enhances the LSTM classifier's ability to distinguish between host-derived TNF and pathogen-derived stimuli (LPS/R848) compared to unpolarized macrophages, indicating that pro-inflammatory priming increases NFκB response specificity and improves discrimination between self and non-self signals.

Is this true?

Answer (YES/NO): NO